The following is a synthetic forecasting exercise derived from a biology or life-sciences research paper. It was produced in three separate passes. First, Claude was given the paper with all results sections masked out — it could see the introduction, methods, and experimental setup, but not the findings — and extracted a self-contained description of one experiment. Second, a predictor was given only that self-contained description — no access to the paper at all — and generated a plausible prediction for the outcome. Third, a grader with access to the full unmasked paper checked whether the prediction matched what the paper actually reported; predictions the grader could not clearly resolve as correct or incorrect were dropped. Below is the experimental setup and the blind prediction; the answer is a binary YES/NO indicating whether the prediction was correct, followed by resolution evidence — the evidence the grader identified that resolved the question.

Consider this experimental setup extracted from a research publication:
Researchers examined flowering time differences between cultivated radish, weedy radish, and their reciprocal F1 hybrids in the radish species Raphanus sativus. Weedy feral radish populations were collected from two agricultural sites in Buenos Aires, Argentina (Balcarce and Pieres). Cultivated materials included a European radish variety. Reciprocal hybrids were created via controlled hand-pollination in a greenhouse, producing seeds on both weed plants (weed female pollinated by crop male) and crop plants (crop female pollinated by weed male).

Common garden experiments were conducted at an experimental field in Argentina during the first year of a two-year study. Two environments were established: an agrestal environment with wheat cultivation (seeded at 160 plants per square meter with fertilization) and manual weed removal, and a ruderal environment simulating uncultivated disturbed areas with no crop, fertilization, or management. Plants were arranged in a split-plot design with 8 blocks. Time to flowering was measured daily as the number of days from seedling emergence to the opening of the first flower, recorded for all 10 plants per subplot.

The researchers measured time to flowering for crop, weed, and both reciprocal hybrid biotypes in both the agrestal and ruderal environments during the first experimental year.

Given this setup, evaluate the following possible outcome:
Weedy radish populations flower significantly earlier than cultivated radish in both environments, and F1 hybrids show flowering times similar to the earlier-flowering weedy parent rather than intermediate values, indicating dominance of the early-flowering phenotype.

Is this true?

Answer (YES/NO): NO